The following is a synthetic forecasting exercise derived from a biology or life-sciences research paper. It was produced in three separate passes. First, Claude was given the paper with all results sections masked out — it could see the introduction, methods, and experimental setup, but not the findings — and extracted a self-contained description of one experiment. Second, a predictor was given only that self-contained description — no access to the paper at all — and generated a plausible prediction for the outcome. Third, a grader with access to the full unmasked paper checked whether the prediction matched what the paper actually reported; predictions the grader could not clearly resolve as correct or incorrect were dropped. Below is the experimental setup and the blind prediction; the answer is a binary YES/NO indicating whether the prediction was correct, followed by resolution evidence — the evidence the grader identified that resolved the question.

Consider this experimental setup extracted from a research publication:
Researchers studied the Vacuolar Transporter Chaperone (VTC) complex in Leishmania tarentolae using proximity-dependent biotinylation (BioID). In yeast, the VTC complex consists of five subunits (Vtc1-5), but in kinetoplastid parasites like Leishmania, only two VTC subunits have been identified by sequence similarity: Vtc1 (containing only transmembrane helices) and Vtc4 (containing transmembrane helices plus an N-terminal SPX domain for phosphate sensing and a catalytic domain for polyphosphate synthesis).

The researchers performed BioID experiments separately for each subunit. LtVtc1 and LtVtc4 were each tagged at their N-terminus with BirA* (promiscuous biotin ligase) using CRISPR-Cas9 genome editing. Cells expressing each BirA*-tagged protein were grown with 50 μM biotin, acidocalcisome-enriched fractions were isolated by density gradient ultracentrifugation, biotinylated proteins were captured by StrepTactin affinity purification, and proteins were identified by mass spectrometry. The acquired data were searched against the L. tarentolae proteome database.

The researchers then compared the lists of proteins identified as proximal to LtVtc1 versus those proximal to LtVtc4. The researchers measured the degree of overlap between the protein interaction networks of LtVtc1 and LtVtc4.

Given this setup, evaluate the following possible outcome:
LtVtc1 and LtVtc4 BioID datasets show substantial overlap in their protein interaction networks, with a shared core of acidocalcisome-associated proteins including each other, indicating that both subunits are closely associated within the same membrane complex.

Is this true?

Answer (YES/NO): YES